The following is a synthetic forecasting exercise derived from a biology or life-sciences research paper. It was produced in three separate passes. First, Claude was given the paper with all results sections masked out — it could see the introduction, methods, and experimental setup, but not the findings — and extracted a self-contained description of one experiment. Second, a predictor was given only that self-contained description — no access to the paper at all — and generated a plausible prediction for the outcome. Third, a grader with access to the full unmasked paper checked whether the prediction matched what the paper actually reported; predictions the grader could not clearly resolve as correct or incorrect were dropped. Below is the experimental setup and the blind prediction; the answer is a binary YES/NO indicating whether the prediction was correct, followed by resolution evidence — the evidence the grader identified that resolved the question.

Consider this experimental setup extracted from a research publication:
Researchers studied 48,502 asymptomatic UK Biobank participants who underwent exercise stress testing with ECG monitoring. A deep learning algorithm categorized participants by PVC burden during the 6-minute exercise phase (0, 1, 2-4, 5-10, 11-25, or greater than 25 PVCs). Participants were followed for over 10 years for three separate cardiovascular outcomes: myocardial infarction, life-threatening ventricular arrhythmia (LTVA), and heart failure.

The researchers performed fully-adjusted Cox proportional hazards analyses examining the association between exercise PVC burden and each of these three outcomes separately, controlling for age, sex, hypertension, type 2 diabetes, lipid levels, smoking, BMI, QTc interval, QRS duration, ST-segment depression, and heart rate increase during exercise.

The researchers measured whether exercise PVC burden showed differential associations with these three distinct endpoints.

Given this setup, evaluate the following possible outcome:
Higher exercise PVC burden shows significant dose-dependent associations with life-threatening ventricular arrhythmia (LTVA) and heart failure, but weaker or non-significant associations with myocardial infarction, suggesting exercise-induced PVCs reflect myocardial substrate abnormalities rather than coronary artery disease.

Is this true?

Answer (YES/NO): YES